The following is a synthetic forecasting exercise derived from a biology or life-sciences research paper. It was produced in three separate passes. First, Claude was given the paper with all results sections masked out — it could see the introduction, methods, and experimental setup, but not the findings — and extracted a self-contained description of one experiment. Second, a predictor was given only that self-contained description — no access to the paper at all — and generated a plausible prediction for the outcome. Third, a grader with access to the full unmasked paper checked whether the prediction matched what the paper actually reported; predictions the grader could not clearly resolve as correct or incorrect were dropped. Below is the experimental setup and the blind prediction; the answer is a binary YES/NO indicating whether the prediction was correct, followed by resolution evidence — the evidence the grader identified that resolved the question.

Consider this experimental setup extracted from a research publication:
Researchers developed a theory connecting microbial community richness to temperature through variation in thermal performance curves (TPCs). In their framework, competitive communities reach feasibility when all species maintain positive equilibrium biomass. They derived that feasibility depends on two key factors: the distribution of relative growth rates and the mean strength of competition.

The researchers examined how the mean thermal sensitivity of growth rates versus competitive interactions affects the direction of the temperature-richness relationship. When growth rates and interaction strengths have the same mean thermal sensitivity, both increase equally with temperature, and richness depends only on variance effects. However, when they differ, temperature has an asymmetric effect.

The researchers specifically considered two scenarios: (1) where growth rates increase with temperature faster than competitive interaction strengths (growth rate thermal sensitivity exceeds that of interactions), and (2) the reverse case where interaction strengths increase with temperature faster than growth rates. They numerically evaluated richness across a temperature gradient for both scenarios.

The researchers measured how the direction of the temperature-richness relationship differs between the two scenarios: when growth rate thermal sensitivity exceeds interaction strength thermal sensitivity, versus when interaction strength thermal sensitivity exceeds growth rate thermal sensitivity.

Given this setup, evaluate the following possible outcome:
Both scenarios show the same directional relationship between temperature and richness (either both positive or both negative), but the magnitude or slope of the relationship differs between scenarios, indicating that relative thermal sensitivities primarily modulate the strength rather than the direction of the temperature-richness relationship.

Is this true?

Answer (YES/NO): NO